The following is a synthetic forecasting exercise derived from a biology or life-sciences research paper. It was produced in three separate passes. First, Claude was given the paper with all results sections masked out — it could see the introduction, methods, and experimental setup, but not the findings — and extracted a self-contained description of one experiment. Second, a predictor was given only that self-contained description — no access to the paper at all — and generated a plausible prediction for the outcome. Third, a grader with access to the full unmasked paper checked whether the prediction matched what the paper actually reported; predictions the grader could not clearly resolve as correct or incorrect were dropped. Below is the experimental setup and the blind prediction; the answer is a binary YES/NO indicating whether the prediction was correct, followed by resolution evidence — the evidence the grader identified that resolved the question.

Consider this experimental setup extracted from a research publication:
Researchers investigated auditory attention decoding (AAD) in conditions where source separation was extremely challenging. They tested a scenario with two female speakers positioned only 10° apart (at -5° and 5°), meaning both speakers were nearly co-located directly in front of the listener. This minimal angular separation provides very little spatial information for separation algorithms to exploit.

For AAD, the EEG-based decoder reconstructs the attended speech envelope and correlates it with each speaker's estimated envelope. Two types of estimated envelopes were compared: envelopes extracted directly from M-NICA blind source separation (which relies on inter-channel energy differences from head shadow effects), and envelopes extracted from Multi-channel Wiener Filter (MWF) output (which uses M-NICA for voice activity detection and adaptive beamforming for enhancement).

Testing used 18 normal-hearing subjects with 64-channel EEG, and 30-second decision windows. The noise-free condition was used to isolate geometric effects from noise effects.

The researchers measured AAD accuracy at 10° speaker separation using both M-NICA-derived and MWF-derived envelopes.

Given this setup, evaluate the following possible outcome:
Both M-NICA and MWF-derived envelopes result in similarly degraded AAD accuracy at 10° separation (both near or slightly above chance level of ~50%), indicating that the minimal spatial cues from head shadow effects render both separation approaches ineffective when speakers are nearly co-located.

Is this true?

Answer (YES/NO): NO